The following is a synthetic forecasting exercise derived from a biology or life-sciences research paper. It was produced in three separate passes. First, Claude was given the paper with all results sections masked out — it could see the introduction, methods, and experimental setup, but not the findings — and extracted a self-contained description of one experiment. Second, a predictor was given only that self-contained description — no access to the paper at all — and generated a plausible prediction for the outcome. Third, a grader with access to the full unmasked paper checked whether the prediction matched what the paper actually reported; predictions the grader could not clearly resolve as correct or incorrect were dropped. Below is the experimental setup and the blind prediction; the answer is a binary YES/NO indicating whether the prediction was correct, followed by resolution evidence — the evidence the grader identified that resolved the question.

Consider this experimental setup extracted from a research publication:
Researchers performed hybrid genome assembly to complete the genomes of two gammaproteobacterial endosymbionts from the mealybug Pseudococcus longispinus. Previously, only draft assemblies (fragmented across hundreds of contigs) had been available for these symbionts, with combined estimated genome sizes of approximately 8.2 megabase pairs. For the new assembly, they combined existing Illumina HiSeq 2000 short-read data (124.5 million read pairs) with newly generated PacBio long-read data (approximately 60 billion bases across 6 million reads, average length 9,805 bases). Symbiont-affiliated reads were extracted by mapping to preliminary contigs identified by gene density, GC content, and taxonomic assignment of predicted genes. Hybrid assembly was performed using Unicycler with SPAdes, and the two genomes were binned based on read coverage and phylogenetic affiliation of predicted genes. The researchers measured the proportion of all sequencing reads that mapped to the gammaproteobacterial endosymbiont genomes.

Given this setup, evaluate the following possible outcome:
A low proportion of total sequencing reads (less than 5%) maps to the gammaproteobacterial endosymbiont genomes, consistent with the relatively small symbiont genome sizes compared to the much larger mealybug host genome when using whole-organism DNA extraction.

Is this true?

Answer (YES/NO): YES